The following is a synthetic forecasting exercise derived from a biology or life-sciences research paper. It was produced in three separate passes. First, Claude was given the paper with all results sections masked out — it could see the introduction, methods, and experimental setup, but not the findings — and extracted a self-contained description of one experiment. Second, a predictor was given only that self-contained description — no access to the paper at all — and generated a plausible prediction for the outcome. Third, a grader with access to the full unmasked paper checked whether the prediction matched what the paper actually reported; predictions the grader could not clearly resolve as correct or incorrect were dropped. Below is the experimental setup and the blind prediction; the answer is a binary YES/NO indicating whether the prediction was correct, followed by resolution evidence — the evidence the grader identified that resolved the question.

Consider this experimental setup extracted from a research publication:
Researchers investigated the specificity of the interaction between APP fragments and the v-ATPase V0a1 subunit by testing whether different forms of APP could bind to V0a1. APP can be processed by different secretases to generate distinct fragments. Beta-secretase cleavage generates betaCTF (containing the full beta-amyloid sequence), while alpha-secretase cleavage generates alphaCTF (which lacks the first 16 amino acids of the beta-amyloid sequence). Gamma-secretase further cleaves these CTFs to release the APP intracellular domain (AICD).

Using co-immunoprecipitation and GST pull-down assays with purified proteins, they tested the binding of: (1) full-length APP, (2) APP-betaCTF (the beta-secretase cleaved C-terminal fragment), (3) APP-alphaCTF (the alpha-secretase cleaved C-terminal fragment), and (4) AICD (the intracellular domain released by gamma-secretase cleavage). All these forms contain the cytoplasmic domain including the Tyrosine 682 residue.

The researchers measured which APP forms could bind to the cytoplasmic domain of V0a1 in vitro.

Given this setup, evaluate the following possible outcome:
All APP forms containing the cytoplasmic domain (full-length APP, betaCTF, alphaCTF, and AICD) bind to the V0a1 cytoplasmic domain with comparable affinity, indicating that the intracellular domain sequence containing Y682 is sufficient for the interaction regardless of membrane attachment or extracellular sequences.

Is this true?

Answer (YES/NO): NO